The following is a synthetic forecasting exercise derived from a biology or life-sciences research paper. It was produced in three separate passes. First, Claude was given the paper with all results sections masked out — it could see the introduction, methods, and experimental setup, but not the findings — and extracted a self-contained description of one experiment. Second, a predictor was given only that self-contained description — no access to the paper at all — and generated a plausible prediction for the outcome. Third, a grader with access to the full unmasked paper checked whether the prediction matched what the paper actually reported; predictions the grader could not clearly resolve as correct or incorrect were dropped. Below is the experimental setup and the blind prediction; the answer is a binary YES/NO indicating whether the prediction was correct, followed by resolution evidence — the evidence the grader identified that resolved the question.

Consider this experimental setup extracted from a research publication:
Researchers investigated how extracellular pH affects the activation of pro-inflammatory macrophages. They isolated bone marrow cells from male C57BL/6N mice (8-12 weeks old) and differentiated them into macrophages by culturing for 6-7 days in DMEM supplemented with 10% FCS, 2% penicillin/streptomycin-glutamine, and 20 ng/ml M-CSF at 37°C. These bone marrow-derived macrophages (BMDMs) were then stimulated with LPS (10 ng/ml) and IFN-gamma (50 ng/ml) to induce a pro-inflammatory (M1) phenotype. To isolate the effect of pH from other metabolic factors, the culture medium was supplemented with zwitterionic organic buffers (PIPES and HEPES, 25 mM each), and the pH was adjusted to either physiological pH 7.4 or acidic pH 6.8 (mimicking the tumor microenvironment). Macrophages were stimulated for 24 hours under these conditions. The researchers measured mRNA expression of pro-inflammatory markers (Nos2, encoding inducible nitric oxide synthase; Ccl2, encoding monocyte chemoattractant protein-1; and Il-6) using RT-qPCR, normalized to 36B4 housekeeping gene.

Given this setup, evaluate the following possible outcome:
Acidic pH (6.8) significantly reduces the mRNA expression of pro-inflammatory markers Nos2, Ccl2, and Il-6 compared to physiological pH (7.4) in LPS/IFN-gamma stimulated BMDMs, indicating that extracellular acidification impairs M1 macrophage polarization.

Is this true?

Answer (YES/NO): YES